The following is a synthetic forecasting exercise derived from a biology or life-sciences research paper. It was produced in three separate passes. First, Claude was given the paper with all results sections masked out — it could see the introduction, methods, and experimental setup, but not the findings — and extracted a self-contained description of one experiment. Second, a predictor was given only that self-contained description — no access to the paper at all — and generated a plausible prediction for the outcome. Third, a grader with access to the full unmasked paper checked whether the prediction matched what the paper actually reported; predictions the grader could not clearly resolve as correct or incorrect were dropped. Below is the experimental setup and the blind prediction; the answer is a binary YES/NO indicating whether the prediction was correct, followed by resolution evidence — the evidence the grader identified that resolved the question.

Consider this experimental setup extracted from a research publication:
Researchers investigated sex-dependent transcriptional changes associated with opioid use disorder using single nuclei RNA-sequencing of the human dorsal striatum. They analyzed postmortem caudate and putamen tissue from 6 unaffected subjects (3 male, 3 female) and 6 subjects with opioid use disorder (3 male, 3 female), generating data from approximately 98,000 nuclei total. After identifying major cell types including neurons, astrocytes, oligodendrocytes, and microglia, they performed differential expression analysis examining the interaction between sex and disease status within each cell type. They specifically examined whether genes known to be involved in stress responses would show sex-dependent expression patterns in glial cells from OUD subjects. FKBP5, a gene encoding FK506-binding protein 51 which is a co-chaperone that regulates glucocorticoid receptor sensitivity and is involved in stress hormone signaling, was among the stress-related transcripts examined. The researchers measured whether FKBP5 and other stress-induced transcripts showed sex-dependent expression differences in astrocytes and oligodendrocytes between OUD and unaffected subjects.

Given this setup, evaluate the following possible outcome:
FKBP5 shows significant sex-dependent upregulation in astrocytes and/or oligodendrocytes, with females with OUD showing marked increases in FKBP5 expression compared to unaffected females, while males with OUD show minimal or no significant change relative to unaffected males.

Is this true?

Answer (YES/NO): YES